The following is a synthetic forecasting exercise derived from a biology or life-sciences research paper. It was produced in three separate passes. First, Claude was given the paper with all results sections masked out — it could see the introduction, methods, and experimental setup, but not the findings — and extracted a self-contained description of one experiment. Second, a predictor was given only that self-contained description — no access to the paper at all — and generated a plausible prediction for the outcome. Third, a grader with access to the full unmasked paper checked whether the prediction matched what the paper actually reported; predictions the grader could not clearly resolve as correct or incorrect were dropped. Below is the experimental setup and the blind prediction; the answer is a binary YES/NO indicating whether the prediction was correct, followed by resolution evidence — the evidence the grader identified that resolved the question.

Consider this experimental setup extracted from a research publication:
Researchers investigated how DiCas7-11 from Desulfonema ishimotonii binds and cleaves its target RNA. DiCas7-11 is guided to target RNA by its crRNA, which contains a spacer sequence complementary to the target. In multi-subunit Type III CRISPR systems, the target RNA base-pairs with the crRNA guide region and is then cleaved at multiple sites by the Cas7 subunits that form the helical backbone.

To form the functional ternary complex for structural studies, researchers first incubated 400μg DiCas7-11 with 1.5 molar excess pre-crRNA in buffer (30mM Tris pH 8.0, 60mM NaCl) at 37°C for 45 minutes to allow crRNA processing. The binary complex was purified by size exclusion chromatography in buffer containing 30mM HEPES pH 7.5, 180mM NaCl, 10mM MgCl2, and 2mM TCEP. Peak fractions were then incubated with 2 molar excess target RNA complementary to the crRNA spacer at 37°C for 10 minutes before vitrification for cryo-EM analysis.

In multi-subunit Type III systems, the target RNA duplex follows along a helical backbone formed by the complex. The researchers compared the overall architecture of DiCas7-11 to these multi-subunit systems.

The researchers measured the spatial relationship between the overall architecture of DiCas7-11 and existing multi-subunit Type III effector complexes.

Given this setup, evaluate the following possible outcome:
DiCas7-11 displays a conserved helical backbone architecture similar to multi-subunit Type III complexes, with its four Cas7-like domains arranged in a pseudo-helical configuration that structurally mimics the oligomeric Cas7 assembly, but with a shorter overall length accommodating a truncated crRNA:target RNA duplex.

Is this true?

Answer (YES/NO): YES